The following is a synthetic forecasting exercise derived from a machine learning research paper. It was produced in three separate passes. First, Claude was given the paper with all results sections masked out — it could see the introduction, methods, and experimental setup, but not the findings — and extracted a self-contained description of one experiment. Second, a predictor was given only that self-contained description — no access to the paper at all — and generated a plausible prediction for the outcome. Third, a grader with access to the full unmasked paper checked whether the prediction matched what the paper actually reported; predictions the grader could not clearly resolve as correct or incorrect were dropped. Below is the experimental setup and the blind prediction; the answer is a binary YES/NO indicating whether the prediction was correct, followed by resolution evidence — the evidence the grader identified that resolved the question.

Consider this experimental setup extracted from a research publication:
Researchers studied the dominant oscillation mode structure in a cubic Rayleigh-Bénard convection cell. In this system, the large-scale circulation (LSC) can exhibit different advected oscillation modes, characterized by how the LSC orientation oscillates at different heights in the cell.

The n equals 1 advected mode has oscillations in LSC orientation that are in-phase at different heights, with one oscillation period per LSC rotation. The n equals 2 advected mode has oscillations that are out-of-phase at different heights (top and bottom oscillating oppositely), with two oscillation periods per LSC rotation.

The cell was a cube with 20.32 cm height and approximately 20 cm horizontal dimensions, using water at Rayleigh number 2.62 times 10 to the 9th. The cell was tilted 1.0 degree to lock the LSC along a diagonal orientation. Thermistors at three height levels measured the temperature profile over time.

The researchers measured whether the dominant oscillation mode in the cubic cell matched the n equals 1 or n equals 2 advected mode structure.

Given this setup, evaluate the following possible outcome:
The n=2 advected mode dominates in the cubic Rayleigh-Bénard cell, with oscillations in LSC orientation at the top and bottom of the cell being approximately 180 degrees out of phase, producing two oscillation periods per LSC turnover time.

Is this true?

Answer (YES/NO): NO